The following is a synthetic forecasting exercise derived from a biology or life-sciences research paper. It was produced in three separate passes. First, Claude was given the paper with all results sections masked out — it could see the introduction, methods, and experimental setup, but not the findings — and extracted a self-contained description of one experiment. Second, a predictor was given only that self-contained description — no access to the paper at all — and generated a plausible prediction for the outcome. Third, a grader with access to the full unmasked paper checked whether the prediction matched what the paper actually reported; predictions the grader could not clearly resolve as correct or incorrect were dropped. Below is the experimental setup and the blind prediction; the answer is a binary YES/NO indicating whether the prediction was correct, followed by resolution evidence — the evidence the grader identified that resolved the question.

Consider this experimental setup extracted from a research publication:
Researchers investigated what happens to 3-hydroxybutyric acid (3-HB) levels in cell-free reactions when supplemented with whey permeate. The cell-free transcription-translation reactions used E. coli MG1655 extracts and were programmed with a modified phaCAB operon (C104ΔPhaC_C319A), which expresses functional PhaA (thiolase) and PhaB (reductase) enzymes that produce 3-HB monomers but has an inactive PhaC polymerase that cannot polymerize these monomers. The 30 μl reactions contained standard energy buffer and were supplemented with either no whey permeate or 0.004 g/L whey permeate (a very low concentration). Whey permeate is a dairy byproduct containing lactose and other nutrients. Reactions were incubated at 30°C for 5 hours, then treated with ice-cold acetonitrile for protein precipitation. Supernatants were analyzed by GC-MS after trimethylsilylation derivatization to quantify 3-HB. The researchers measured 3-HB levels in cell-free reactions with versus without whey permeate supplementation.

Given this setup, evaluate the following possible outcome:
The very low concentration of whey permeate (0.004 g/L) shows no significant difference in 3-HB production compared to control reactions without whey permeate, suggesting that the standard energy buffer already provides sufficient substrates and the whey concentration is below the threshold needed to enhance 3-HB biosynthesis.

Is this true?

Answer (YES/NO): NO